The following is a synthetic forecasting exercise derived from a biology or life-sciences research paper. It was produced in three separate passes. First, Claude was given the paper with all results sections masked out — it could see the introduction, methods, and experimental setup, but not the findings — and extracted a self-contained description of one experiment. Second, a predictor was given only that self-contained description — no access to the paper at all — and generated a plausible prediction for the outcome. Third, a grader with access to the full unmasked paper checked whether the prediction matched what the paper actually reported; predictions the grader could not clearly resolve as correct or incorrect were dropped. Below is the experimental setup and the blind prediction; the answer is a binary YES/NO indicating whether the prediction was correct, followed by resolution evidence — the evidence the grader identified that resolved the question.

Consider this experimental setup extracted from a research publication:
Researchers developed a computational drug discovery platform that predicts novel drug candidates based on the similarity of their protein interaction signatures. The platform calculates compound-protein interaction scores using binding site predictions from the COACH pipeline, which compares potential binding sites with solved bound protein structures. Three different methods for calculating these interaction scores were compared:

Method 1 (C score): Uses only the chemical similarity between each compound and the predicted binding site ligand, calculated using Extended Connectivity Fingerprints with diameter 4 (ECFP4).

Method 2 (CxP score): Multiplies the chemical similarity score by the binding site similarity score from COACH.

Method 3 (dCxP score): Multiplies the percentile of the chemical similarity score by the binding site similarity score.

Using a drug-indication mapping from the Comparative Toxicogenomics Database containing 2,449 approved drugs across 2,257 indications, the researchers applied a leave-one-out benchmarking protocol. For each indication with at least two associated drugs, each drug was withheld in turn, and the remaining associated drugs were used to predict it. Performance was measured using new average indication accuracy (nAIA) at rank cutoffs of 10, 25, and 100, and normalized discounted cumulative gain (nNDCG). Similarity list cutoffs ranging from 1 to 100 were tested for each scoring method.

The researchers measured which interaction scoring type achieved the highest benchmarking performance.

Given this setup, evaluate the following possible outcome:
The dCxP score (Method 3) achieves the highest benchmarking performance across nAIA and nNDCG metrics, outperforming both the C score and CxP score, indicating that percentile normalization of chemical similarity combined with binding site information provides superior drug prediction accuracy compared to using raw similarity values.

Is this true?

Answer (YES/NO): NO